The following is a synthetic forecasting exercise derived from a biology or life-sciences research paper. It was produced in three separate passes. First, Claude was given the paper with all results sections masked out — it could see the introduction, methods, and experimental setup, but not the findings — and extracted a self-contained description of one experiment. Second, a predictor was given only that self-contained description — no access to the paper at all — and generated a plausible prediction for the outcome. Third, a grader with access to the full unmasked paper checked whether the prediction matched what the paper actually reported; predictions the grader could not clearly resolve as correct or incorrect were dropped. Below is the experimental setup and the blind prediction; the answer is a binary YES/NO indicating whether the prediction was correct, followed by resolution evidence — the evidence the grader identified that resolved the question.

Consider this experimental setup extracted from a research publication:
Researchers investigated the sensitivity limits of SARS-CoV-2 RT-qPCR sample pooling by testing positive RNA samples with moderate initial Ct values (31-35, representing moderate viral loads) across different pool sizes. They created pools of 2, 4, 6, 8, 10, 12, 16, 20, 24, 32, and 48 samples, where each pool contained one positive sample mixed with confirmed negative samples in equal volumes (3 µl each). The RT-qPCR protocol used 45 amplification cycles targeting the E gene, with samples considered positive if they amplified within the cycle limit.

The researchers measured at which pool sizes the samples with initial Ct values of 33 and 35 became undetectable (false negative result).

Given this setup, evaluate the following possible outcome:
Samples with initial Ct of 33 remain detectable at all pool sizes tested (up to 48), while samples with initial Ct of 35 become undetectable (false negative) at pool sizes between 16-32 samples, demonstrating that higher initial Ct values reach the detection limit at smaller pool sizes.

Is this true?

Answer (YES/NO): NO